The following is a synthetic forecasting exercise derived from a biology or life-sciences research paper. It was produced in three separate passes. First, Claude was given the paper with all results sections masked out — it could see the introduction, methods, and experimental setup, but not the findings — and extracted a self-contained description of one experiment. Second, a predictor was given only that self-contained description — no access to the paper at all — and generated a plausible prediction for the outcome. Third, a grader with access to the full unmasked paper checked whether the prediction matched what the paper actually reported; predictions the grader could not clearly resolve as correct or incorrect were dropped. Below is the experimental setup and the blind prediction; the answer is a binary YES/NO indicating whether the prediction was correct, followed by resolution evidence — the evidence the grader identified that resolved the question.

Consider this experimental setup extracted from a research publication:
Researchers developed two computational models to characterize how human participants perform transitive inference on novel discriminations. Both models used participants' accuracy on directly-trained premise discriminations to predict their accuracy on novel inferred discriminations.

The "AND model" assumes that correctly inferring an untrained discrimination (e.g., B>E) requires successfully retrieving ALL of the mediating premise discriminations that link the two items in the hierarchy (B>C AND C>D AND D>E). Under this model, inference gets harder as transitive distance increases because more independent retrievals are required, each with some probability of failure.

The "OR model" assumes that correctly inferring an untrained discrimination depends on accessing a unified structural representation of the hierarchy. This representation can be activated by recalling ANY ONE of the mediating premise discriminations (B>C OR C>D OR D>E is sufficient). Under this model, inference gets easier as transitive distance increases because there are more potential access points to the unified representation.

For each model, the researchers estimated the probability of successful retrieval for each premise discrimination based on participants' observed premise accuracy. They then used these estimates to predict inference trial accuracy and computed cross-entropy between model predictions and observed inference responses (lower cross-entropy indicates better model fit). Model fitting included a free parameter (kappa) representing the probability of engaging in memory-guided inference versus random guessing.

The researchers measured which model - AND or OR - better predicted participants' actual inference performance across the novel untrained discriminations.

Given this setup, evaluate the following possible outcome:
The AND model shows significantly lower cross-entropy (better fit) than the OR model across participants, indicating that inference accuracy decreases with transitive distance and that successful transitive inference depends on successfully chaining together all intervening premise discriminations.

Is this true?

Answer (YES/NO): NO